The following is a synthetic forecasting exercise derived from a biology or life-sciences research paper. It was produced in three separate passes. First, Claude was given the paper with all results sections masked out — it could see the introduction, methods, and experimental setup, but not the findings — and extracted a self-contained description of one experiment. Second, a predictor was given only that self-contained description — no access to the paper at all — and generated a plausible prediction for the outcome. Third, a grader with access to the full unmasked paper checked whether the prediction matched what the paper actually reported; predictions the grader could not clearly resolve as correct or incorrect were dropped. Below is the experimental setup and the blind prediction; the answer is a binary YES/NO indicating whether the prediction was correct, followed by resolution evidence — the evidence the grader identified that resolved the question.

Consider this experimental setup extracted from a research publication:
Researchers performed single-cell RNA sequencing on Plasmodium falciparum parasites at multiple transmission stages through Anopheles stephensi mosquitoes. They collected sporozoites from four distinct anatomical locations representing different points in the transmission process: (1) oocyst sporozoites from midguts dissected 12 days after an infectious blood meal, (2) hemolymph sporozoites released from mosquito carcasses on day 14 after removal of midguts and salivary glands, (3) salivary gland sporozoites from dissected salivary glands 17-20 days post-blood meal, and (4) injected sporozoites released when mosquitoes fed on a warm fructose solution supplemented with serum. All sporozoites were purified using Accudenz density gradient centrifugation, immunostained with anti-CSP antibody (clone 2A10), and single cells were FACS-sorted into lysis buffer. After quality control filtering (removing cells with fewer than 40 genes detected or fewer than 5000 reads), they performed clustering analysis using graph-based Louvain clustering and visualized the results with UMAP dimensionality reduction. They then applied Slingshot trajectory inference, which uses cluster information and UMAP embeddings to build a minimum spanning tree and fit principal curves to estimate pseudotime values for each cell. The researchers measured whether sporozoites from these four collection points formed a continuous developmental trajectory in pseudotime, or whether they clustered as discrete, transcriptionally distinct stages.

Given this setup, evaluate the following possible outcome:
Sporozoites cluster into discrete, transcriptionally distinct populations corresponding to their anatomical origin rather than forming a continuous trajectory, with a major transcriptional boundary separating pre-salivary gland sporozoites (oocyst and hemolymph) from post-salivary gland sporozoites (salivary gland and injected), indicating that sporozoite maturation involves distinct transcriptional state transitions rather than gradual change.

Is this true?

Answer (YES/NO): NO